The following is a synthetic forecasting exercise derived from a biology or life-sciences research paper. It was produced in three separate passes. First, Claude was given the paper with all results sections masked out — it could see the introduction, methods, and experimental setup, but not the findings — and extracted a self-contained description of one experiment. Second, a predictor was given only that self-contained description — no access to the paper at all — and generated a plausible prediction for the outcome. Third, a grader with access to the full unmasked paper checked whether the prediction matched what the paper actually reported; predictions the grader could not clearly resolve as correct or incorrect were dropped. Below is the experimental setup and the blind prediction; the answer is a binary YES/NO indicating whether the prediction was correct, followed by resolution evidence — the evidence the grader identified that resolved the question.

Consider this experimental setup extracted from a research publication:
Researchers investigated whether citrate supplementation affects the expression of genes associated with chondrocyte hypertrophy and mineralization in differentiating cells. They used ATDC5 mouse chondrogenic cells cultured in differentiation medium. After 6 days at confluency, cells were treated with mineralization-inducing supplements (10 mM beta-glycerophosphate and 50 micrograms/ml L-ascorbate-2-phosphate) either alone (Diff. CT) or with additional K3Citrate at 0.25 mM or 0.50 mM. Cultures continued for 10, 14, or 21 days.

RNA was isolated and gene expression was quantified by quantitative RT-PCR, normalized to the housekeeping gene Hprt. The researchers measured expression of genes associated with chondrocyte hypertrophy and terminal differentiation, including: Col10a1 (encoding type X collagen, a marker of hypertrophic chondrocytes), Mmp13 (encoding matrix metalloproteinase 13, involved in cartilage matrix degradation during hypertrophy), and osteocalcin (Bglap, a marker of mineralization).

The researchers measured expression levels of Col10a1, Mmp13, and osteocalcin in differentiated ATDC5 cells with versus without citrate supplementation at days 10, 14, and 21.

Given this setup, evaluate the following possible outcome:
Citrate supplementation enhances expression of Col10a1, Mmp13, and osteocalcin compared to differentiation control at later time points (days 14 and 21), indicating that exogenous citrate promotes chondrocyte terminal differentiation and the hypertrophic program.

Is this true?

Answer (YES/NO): NO